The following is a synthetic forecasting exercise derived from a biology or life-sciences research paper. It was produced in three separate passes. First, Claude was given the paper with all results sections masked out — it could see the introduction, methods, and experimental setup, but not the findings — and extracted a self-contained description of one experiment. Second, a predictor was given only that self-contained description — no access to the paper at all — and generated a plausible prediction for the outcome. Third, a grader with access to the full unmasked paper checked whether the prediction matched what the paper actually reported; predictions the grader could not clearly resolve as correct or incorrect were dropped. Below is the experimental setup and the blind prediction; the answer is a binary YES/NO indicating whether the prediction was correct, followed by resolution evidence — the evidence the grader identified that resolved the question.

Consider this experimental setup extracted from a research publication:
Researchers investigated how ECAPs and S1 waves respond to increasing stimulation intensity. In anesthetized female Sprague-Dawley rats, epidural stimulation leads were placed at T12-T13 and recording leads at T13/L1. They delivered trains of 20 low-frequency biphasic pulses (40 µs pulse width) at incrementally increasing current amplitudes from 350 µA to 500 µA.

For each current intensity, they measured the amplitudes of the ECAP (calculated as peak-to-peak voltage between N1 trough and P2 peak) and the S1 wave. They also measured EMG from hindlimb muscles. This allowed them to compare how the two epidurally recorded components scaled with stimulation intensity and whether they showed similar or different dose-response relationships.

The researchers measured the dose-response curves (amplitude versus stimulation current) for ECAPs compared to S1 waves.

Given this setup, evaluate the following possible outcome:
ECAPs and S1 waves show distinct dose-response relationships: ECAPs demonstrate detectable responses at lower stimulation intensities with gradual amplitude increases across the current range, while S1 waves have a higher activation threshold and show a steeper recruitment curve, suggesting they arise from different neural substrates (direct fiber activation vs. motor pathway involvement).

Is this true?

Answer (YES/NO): NO